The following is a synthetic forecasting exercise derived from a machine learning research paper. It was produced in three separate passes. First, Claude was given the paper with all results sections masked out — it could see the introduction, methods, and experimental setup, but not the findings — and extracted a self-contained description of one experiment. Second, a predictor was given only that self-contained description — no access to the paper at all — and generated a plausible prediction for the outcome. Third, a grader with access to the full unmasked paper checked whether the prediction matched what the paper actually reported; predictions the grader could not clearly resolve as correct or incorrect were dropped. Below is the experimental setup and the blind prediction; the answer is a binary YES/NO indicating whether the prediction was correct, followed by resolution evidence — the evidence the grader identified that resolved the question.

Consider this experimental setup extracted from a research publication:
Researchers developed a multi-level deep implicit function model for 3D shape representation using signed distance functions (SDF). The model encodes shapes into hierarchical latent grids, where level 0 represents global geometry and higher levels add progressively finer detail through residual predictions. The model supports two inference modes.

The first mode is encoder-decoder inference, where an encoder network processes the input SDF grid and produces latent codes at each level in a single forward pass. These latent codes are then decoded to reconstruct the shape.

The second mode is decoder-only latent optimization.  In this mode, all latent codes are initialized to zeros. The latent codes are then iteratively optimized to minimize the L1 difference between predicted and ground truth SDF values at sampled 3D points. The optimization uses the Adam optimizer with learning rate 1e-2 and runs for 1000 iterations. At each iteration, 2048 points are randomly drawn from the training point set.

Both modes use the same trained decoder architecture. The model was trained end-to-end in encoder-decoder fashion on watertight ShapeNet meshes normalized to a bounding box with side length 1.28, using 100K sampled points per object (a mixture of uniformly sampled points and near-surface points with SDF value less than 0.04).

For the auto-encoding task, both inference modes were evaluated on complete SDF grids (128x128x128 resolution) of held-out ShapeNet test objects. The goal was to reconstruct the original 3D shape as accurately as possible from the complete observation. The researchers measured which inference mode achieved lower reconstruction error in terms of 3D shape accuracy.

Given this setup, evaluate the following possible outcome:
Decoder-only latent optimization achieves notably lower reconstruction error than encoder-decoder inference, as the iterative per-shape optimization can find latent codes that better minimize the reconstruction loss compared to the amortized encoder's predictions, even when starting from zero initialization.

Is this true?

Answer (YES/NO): YES